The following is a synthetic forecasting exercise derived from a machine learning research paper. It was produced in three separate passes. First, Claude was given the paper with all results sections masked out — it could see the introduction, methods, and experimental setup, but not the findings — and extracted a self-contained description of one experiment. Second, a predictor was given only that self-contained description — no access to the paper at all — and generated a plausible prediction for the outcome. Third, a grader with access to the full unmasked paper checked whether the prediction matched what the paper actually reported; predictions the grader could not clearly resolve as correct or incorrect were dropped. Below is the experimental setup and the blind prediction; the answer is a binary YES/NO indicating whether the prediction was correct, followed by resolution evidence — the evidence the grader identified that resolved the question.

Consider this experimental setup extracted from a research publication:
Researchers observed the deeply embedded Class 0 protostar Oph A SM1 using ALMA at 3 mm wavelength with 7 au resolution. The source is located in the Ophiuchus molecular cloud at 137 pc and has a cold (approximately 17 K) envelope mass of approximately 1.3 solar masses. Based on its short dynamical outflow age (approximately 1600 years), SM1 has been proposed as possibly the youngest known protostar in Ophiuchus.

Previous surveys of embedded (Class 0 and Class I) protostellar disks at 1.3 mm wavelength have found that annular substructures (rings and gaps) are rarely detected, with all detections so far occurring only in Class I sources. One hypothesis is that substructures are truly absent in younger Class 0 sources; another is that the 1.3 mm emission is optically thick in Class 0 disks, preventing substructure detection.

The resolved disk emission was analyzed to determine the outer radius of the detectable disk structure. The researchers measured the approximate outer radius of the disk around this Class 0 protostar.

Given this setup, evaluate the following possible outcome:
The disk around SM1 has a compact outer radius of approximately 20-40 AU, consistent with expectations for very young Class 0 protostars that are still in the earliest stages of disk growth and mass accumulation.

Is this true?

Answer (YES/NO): YES